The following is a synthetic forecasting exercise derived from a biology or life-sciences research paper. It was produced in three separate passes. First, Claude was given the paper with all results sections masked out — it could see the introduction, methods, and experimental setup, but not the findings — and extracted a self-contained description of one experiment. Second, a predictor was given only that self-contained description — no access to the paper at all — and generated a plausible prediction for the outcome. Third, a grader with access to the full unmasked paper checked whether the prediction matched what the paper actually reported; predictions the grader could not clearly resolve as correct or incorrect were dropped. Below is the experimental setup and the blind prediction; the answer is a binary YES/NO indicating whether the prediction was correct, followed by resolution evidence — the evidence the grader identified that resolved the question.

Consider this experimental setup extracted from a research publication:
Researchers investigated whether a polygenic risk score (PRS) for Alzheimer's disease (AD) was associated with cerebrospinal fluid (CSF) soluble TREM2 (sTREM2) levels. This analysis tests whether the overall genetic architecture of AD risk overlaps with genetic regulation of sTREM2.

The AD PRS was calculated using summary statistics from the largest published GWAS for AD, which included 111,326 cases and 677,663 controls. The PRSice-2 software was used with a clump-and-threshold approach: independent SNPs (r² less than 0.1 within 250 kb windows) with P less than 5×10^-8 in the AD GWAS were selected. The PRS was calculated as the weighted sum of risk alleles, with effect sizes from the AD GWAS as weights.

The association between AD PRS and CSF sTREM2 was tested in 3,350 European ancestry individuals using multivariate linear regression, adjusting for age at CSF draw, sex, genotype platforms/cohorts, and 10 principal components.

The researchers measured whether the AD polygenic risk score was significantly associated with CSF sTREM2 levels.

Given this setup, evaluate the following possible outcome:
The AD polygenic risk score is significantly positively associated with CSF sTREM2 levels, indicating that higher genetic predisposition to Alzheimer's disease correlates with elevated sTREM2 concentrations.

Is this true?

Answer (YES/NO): NO